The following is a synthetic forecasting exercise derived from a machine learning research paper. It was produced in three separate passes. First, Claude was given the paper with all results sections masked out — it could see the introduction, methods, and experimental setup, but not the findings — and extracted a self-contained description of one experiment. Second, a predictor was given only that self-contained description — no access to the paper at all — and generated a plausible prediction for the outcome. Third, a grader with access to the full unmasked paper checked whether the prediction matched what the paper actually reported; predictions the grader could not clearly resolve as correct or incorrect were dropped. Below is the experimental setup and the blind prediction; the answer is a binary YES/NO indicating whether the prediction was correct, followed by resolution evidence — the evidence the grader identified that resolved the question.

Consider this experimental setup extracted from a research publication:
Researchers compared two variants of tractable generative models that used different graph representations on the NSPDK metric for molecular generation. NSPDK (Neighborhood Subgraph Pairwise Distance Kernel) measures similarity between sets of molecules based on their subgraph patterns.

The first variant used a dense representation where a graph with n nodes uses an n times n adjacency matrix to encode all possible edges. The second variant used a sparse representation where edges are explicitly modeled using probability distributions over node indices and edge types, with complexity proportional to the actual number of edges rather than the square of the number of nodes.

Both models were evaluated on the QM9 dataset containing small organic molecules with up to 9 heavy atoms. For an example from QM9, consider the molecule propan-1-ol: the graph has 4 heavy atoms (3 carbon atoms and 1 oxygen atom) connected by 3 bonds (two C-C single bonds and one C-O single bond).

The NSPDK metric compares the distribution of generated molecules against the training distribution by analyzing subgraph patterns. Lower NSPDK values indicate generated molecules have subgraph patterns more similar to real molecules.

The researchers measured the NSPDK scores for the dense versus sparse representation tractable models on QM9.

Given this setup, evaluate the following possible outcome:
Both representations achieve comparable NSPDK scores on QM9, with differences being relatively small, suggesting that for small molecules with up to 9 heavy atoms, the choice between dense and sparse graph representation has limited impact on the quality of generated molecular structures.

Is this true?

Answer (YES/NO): YES